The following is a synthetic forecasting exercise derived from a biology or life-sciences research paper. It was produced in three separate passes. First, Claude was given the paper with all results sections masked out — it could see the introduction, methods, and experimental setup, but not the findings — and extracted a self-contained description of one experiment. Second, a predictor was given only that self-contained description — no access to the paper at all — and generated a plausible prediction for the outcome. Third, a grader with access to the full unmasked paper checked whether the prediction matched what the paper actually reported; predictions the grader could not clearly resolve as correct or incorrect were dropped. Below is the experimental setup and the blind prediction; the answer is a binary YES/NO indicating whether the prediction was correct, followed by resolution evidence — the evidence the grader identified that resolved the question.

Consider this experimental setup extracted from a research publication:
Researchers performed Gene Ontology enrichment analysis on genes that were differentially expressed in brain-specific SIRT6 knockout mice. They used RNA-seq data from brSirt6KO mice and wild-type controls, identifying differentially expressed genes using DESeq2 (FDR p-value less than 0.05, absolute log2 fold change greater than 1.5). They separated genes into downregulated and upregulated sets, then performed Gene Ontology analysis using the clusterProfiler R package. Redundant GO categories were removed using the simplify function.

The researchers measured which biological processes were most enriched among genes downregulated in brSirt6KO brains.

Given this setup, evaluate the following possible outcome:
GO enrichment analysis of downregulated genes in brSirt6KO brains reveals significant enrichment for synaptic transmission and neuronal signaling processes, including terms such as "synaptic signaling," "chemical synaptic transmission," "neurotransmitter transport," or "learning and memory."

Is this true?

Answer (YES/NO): NO